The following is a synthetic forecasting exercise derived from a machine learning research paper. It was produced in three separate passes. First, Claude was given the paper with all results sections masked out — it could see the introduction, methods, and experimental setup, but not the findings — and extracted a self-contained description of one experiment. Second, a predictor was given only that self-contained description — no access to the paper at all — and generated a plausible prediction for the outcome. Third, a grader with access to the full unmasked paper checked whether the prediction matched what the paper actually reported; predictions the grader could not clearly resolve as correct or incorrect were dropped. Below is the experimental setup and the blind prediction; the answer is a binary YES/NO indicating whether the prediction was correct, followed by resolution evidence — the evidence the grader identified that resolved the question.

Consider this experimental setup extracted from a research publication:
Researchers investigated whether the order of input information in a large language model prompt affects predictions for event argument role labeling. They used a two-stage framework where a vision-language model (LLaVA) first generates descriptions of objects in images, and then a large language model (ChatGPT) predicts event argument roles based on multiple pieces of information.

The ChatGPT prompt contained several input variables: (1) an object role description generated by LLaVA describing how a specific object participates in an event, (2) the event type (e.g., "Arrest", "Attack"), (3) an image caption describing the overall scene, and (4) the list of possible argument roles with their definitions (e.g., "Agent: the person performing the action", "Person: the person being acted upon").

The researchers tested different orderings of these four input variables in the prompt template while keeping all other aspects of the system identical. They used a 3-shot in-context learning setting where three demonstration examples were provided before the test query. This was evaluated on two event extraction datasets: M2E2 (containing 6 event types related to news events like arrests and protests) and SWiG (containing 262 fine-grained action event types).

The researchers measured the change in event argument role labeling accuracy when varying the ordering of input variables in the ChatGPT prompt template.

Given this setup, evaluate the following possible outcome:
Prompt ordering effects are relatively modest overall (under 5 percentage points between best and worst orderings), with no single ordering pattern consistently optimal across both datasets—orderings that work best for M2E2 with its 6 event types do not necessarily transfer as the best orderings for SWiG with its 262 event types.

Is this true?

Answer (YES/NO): NO